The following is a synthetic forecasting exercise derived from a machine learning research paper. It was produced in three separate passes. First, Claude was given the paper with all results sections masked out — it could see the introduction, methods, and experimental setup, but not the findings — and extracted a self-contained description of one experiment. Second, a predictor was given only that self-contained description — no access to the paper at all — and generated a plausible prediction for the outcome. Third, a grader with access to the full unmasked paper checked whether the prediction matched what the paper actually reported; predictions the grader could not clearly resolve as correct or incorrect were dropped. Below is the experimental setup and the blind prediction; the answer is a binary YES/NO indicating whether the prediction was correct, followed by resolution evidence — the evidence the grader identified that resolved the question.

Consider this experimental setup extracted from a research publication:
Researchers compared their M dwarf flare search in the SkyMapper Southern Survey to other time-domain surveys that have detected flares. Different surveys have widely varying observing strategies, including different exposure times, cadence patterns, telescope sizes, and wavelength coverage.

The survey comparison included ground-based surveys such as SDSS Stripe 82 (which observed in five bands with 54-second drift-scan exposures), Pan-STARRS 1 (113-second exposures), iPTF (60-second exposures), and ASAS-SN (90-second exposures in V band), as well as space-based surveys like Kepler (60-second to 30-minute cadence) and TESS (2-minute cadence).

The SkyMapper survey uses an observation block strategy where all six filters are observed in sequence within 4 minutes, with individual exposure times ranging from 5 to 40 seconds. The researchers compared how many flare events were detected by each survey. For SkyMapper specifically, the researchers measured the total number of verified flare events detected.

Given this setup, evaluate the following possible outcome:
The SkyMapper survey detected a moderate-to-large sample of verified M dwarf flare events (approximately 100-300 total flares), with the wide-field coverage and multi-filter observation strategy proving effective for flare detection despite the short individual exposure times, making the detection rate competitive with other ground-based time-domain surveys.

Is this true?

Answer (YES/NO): YES